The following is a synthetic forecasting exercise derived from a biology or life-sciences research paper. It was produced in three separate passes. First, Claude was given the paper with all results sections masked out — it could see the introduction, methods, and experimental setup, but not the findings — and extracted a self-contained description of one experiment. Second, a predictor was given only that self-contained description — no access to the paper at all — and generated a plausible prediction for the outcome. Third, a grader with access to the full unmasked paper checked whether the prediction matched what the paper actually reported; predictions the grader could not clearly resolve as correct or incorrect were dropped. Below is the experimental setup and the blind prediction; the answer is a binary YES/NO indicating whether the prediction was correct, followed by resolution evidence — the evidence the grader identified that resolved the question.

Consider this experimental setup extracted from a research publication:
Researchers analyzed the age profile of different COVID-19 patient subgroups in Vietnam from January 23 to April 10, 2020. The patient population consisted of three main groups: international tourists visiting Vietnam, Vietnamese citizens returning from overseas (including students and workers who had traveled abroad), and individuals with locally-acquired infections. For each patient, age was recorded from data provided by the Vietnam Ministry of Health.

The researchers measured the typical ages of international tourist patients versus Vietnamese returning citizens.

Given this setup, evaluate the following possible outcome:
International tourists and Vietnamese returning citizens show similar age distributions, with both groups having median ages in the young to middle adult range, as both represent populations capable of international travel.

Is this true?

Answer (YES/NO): NO